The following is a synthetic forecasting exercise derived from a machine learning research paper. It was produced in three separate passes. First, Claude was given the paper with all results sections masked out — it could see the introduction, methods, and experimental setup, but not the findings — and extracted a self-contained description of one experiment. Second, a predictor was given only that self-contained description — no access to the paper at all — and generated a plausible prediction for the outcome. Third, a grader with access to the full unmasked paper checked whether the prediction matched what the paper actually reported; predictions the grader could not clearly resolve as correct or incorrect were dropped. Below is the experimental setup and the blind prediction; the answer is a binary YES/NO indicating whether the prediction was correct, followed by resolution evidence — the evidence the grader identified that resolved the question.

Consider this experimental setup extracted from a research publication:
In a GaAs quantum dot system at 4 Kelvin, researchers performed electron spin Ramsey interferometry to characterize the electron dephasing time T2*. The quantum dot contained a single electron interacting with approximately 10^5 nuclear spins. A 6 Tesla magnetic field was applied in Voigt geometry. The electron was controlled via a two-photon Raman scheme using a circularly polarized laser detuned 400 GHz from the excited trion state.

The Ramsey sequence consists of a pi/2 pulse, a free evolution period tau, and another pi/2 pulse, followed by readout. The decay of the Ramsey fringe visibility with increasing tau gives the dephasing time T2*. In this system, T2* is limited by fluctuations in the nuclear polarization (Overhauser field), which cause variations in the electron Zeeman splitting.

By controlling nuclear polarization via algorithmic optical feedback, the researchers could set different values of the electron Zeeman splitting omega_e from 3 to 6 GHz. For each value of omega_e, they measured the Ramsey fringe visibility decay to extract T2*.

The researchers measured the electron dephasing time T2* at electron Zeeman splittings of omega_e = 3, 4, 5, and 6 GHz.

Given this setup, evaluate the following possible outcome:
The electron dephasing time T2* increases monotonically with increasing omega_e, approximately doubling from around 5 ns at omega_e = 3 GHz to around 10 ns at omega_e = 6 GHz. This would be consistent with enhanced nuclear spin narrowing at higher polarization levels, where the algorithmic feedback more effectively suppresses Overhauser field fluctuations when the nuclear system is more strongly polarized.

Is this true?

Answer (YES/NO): NO